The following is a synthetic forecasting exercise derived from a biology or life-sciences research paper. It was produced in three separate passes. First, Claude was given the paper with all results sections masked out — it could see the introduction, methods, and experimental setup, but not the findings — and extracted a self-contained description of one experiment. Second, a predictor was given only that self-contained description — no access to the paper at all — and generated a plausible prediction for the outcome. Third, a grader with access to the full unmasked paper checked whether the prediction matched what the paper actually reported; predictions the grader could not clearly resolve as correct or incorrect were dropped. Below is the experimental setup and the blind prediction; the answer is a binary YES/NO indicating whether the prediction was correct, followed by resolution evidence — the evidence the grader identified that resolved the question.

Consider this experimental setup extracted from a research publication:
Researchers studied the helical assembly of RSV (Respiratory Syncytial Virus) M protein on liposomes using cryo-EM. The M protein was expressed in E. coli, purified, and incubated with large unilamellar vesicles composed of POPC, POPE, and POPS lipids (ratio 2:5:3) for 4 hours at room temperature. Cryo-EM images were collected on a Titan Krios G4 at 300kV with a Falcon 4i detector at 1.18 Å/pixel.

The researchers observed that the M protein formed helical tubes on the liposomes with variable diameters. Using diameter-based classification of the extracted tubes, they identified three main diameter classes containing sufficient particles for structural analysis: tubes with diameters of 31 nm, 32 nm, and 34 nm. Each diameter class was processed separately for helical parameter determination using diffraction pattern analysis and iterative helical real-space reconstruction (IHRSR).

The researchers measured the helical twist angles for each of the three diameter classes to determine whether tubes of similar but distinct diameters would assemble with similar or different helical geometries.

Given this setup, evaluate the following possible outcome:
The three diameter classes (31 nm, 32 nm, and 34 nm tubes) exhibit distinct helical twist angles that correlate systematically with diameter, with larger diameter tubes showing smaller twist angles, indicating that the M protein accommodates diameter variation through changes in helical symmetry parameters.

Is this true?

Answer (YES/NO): NO